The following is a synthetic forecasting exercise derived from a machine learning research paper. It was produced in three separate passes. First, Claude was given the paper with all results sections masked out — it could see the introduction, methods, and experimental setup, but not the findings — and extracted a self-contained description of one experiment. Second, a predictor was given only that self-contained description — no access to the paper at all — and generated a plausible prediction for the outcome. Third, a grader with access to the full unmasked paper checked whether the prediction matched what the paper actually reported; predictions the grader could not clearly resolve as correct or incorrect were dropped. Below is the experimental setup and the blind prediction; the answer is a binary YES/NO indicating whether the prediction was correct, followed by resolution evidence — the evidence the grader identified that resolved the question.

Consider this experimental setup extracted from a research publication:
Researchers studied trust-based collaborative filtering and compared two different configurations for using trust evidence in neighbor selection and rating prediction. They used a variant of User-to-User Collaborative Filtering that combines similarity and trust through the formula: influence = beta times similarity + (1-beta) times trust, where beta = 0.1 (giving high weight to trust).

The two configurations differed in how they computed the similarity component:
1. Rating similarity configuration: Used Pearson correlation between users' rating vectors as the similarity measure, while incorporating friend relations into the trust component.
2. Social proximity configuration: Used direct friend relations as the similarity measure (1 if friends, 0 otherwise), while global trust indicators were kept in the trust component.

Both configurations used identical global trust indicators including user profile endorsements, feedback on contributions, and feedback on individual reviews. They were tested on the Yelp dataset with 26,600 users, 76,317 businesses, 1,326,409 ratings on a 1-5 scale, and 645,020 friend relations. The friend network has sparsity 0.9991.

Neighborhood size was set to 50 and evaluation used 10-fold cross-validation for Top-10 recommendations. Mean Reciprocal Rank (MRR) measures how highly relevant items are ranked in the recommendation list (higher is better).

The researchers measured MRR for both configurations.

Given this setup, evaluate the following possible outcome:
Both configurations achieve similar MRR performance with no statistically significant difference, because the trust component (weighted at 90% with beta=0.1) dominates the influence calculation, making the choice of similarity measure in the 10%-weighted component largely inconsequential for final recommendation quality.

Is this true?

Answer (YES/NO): NO